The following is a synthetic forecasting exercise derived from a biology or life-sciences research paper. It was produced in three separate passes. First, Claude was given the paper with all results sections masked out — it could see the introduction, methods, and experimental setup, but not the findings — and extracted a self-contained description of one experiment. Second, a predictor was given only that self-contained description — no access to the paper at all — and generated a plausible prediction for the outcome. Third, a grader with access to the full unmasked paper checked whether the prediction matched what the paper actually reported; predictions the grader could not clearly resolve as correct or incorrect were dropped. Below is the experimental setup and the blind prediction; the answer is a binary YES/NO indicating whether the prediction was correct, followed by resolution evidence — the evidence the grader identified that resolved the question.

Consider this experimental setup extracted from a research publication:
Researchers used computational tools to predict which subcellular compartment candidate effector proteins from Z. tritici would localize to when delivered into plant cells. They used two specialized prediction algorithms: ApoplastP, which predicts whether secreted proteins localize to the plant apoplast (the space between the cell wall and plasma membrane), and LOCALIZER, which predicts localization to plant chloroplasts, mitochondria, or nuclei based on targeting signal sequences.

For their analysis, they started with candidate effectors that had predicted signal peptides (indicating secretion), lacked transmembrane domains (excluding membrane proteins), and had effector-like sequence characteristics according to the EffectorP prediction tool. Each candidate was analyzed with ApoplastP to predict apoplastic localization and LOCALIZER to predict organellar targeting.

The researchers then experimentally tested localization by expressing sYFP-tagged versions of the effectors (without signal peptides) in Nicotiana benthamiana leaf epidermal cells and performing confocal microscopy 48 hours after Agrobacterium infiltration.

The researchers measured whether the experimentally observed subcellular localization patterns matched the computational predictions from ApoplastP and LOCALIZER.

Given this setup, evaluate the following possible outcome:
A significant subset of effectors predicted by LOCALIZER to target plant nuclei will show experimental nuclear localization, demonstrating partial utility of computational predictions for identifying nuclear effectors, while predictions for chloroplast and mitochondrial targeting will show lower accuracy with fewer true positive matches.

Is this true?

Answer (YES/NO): NO